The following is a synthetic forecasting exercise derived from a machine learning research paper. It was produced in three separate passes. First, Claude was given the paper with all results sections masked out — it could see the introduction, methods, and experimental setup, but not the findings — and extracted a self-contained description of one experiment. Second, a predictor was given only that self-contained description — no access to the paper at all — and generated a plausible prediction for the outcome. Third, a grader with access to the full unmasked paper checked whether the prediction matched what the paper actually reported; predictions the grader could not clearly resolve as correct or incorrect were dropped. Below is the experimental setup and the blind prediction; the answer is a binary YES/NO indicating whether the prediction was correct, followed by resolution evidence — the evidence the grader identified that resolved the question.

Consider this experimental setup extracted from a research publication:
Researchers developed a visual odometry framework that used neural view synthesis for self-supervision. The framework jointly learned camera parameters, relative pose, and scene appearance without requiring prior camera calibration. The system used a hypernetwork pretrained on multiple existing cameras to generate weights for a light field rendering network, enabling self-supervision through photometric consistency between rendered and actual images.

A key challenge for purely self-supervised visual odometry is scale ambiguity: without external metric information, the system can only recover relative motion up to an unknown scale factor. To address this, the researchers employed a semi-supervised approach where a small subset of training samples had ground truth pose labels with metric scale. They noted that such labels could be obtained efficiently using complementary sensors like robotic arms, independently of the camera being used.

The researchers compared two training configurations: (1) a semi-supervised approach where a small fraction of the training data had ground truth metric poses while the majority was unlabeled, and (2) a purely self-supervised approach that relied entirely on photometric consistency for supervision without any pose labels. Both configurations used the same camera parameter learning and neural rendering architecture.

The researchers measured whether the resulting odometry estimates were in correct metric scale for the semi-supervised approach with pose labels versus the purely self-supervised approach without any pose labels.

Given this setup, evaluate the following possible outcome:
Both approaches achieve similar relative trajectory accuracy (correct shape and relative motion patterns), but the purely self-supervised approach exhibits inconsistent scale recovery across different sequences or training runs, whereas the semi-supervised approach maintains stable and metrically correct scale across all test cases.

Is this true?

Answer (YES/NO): NO